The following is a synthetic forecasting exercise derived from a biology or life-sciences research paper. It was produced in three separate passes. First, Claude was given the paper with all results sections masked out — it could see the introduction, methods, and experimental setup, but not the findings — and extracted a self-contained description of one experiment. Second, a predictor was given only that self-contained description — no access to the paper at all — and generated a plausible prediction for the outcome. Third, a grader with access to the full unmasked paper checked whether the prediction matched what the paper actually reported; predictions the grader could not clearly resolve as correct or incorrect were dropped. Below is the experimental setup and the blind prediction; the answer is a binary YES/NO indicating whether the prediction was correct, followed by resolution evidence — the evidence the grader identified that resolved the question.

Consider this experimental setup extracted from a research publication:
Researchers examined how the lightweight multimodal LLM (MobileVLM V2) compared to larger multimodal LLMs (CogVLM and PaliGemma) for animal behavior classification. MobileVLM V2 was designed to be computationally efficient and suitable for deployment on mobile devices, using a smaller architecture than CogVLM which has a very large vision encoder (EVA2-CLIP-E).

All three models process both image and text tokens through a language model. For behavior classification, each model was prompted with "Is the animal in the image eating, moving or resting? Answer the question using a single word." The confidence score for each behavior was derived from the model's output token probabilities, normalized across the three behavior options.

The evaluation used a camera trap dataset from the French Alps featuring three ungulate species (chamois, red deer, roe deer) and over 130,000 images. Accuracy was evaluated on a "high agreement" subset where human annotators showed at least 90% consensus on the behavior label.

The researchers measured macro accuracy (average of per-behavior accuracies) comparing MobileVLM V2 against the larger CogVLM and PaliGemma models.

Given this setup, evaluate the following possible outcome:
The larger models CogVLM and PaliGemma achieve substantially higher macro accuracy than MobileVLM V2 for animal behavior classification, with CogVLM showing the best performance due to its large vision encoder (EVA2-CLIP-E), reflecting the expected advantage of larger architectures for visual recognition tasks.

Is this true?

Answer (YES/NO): NO